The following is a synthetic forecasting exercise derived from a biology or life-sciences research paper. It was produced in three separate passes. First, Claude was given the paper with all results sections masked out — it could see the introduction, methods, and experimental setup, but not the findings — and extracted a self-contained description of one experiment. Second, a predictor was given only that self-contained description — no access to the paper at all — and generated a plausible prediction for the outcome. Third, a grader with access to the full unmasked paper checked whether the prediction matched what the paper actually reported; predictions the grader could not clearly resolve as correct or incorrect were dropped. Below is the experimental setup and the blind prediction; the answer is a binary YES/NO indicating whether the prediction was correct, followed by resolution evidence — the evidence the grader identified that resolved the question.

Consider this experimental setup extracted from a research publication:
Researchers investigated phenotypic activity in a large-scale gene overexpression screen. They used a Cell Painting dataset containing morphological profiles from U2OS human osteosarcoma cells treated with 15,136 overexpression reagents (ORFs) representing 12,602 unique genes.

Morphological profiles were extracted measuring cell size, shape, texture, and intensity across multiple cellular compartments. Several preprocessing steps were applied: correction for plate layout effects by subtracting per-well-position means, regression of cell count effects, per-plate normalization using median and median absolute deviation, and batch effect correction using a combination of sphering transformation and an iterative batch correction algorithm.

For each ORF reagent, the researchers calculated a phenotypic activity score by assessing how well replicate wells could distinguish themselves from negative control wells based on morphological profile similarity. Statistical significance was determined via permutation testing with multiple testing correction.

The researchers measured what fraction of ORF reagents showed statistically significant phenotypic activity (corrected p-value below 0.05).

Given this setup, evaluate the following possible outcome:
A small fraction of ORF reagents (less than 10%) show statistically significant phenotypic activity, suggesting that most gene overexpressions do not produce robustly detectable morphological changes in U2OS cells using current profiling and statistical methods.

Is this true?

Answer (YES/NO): NO